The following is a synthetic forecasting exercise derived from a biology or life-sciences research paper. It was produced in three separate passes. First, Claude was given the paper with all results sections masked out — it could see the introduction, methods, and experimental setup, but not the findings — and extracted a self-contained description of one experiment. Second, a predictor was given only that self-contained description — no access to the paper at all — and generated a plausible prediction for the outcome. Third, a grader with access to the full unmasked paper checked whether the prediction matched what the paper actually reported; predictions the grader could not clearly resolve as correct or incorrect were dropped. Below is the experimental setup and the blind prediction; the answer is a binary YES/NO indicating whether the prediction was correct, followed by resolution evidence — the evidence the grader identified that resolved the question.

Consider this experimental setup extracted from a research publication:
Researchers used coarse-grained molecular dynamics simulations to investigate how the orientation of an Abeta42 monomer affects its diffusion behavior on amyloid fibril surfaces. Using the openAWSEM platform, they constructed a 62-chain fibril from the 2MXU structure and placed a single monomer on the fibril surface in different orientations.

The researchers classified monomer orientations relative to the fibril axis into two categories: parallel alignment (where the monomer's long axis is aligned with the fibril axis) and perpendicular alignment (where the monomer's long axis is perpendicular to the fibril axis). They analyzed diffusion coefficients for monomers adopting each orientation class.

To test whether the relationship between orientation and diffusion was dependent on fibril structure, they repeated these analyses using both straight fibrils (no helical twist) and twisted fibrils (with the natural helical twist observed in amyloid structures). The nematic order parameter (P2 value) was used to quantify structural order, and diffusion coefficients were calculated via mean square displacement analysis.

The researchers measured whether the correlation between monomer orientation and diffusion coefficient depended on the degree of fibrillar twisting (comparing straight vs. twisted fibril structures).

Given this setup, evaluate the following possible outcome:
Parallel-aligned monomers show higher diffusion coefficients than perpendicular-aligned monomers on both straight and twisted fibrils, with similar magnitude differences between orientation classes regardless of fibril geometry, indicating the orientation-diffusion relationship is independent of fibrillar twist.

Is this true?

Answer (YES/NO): YES